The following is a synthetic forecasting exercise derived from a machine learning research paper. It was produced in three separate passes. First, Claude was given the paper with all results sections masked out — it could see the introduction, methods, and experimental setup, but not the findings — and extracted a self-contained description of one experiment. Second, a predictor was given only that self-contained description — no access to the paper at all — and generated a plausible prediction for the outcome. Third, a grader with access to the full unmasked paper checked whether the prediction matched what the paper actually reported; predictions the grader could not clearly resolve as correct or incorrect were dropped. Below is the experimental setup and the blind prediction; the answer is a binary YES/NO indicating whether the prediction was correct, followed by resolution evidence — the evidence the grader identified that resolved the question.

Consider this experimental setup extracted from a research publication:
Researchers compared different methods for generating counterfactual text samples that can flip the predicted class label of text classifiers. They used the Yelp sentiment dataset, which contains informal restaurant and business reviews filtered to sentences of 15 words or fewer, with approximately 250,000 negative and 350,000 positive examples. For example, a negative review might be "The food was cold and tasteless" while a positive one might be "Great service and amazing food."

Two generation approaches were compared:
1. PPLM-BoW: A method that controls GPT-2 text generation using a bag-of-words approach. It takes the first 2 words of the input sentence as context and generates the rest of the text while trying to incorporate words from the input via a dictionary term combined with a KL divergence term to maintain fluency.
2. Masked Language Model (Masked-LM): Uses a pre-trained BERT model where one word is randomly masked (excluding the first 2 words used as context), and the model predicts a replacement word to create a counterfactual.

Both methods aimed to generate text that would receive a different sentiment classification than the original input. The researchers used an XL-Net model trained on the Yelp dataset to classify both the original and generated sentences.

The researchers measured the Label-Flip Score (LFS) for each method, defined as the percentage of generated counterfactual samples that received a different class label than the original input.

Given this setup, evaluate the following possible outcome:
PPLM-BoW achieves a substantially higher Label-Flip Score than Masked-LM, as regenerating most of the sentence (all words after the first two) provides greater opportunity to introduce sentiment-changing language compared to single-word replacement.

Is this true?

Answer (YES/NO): YES